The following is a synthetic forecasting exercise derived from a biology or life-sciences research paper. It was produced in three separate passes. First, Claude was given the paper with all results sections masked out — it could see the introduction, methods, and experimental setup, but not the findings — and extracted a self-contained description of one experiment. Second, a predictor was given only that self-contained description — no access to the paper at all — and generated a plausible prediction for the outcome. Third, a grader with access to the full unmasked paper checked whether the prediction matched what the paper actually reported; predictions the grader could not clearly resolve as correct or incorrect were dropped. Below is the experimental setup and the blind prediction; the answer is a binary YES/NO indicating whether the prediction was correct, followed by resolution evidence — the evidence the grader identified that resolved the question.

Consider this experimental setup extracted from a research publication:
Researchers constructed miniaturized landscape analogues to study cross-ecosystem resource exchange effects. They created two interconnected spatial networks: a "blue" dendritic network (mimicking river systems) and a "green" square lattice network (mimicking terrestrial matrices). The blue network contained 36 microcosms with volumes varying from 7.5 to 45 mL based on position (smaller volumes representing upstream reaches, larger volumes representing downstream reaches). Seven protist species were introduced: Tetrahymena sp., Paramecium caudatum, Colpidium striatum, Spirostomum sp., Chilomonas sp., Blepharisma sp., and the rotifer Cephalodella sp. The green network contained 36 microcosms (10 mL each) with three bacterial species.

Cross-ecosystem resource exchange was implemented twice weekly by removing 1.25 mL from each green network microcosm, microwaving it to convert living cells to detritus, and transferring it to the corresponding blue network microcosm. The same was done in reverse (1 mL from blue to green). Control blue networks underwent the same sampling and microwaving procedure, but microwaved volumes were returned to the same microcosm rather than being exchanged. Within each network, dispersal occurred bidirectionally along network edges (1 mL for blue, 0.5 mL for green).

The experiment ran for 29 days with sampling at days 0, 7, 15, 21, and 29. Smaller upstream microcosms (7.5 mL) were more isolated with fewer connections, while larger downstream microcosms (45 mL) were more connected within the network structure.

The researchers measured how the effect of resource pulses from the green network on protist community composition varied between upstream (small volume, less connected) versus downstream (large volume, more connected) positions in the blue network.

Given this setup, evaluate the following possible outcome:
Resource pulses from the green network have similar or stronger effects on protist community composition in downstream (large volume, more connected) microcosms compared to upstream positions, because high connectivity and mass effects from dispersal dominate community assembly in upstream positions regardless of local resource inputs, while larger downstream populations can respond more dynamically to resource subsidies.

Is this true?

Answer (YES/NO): NO